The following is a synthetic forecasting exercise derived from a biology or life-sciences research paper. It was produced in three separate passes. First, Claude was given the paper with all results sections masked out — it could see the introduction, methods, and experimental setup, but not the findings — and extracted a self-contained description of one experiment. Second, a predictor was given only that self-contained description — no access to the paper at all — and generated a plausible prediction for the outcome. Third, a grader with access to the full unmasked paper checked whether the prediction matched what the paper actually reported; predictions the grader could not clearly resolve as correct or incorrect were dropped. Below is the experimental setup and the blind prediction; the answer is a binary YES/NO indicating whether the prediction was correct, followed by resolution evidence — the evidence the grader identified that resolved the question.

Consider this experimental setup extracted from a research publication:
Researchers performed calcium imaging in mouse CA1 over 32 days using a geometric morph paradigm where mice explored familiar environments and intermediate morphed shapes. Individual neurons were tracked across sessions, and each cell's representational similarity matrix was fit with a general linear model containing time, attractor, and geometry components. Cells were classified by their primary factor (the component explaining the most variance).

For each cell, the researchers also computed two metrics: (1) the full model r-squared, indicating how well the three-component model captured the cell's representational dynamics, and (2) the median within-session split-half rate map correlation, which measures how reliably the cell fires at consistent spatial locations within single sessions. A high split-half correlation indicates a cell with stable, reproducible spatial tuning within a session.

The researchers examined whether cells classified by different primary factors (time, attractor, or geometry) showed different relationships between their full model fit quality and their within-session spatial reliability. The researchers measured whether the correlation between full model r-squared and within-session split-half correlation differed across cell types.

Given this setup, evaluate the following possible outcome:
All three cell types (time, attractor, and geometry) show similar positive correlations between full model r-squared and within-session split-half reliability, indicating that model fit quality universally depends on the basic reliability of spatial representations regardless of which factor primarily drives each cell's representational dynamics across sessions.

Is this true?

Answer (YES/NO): YES